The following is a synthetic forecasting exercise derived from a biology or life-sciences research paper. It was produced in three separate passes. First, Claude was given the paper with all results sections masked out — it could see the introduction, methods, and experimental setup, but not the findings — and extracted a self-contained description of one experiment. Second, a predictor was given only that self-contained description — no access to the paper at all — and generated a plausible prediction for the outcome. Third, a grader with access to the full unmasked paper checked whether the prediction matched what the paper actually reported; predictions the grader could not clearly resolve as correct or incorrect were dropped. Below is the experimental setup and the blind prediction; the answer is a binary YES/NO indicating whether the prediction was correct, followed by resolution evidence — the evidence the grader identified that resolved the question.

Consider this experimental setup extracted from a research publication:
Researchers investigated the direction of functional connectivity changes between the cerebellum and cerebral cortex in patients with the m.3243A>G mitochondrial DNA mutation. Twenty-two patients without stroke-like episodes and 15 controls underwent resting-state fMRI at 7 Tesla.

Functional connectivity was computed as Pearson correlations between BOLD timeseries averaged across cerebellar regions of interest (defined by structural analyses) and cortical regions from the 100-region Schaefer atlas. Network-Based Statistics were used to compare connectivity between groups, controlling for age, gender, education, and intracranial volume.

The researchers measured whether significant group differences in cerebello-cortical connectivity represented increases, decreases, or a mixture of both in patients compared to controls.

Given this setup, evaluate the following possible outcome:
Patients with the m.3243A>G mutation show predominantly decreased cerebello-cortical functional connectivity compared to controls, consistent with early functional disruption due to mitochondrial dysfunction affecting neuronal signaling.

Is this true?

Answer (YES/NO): YES